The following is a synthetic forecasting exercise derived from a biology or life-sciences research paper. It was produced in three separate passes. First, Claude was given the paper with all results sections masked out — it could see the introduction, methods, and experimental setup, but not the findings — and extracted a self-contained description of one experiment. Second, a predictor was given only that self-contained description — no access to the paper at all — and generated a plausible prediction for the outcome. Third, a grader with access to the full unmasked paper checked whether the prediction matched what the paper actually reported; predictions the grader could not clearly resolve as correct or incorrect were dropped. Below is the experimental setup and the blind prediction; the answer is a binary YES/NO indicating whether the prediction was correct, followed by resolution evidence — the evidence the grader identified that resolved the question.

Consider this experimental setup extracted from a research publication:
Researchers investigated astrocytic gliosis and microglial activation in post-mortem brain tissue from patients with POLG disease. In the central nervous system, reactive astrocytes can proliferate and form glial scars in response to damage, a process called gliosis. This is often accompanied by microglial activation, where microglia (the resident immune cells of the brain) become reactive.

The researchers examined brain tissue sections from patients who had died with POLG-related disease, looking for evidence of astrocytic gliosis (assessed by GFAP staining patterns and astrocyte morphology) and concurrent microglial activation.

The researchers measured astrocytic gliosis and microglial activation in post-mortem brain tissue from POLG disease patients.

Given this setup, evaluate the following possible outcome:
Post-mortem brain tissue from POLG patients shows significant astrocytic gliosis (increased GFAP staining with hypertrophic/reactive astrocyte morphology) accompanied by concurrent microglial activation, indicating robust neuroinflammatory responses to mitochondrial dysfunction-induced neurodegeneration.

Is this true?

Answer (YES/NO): YES